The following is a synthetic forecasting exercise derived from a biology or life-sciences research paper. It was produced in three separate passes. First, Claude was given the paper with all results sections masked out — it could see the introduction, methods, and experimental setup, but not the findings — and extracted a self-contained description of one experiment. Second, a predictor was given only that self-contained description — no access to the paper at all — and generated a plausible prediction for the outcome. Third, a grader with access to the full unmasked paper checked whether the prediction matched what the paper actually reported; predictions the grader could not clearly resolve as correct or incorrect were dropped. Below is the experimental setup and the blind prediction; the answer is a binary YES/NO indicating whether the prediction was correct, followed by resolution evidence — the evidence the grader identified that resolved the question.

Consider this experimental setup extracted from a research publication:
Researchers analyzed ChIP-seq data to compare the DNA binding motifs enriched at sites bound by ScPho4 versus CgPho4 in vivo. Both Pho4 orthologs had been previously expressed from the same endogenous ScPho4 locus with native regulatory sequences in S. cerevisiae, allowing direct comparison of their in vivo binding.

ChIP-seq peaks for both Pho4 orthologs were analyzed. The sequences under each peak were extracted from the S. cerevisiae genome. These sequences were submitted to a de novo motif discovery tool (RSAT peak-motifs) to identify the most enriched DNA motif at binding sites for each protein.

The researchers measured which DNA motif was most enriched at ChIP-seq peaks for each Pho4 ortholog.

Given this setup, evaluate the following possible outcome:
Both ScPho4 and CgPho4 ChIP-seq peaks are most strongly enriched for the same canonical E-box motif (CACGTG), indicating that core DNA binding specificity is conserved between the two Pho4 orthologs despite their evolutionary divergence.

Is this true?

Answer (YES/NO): YES